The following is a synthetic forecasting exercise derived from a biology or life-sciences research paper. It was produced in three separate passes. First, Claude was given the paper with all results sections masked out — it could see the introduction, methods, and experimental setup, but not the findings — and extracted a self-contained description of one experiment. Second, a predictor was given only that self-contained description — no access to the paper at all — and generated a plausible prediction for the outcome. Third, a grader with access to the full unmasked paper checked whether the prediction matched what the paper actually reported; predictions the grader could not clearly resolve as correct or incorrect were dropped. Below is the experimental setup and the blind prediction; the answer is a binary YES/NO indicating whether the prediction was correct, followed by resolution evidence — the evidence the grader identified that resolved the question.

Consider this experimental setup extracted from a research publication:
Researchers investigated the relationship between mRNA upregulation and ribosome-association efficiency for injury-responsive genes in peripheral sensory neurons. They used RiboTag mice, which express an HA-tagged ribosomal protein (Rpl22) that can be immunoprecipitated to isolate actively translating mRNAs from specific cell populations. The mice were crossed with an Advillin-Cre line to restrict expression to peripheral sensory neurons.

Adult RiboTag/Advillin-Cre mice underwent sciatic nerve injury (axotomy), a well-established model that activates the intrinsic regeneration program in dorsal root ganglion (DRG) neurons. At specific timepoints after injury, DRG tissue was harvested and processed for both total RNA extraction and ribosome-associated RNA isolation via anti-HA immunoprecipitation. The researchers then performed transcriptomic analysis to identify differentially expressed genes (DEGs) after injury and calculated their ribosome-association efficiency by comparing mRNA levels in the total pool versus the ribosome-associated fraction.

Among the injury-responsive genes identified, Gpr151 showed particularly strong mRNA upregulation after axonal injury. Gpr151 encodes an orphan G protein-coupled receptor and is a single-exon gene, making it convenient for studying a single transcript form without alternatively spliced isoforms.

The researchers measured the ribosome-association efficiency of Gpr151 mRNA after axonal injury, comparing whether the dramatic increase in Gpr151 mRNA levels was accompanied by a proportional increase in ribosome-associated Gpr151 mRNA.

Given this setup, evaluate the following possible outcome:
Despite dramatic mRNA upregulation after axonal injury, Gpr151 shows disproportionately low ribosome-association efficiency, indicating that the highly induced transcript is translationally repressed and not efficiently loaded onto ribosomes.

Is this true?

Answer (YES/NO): YES